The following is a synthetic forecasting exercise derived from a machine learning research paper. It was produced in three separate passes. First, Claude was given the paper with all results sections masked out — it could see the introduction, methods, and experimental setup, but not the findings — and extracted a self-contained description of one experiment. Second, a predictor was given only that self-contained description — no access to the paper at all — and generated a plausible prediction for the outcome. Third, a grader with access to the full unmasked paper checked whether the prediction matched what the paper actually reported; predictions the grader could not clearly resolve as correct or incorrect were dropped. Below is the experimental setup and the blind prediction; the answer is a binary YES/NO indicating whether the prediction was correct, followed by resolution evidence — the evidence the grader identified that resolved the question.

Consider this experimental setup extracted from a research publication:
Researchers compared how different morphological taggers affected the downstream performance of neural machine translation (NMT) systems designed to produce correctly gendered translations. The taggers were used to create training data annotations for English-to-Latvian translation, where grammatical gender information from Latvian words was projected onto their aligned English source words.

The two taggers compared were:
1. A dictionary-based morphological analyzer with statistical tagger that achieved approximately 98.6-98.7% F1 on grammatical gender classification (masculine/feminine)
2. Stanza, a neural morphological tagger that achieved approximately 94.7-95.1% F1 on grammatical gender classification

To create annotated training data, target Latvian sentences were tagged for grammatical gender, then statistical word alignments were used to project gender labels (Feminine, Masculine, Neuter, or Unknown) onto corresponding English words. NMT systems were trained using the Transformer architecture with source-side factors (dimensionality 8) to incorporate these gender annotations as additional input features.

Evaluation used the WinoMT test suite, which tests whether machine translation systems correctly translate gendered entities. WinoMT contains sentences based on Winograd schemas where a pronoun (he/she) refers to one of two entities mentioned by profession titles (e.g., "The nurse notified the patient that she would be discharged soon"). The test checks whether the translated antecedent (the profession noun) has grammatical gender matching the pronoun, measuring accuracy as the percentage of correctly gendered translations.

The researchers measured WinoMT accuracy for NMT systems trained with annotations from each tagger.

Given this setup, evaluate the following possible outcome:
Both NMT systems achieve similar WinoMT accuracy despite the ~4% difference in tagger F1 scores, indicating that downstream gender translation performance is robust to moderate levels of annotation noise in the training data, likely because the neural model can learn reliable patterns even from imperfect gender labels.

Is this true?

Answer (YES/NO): NO